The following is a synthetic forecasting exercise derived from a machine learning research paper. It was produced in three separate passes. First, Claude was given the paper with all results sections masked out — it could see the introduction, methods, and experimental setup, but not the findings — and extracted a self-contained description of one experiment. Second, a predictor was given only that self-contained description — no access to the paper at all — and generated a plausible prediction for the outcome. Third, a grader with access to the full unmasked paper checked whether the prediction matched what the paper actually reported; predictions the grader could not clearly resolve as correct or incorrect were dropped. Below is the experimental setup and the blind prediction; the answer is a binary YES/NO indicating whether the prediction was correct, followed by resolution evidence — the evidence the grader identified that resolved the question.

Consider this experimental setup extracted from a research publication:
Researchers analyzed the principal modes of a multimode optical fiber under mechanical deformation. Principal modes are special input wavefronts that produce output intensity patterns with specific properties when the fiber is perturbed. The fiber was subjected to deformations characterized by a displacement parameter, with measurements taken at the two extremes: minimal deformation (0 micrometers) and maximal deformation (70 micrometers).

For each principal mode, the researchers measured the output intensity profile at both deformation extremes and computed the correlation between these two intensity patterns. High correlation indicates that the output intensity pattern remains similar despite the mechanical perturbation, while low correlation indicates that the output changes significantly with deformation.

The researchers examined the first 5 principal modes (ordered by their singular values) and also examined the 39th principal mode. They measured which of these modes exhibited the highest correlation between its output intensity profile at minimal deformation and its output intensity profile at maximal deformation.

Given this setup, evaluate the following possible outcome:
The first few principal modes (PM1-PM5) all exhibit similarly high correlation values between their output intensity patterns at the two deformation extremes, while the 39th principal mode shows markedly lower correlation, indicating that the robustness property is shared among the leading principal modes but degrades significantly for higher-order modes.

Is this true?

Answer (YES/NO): NO